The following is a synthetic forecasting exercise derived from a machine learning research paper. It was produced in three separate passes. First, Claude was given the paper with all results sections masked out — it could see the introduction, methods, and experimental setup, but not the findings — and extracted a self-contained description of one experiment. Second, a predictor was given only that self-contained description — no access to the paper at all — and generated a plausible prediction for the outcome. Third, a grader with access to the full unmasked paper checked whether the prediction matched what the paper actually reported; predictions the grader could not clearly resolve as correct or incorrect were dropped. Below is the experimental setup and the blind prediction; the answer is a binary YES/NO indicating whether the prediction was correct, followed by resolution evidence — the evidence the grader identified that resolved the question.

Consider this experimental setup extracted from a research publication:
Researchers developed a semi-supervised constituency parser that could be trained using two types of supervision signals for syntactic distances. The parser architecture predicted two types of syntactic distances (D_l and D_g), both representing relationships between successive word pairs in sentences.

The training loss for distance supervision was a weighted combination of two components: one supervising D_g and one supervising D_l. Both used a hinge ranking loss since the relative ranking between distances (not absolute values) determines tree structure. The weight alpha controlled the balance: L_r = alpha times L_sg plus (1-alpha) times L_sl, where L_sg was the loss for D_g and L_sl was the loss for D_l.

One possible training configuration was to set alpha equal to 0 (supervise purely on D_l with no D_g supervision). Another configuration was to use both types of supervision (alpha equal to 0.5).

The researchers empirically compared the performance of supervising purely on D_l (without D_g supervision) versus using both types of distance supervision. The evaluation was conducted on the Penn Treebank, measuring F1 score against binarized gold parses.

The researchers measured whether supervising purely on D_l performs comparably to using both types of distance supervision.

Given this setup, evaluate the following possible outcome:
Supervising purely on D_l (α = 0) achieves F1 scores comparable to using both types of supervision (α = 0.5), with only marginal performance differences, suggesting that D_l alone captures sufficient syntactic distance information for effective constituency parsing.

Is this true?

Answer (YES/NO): NO